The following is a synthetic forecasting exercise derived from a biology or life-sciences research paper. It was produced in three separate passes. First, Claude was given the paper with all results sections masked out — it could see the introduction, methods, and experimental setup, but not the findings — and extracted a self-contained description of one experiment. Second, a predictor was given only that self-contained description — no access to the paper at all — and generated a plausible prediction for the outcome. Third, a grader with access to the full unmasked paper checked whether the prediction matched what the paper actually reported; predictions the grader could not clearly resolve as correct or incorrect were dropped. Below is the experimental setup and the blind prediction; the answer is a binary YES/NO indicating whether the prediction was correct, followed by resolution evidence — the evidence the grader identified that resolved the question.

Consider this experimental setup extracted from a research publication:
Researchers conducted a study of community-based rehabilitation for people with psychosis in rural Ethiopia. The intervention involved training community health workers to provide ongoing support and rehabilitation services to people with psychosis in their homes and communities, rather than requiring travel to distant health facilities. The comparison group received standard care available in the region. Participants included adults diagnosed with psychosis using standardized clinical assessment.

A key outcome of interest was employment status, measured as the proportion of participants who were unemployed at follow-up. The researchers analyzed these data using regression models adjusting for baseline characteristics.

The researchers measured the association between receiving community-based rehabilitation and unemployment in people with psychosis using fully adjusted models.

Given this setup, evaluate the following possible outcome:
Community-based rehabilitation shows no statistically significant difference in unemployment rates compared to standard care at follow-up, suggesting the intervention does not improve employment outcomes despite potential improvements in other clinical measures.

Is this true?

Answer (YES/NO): NO